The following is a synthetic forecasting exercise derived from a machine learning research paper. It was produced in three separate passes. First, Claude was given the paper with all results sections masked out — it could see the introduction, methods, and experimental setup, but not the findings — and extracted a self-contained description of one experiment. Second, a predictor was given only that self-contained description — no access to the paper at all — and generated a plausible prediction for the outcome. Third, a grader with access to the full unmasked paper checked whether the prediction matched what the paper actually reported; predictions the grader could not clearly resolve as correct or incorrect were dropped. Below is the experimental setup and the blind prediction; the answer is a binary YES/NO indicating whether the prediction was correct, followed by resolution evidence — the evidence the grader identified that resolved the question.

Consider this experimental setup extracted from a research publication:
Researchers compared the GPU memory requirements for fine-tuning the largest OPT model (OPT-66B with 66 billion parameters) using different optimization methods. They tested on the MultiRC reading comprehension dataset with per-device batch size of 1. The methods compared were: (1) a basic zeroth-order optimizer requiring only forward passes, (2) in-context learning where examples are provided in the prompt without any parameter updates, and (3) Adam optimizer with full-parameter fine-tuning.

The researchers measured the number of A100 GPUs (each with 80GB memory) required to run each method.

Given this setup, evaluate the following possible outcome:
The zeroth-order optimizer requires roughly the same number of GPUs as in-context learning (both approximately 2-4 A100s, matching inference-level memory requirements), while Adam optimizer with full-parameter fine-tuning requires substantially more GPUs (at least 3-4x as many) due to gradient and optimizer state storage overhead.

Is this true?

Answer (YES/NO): YES